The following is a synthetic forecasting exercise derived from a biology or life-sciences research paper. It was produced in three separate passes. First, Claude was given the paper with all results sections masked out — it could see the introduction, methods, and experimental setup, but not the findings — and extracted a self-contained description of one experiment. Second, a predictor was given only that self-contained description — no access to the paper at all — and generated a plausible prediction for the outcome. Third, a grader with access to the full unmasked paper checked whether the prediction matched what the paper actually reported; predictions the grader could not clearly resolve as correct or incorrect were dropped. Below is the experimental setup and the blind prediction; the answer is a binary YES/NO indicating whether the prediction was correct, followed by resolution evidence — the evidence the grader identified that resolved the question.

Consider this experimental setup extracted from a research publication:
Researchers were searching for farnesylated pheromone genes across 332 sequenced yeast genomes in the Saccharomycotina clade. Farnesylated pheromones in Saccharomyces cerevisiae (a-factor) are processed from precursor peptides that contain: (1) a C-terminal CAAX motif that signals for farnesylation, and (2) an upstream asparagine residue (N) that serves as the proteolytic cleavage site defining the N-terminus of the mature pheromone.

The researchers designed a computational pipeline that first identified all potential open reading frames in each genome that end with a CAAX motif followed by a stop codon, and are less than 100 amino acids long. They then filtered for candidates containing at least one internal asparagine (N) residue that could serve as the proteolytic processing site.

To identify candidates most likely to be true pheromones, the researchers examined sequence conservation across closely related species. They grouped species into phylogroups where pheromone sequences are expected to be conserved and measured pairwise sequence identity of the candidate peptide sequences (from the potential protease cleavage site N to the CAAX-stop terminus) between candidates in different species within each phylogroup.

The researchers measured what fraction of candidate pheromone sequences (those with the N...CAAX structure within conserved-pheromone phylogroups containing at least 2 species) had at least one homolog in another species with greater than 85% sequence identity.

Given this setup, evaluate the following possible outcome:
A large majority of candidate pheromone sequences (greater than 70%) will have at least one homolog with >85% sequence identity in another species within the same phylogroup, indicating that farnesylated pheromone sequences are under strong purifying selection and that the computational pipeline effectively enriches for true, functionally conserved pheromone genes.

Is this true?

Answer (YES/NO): NO